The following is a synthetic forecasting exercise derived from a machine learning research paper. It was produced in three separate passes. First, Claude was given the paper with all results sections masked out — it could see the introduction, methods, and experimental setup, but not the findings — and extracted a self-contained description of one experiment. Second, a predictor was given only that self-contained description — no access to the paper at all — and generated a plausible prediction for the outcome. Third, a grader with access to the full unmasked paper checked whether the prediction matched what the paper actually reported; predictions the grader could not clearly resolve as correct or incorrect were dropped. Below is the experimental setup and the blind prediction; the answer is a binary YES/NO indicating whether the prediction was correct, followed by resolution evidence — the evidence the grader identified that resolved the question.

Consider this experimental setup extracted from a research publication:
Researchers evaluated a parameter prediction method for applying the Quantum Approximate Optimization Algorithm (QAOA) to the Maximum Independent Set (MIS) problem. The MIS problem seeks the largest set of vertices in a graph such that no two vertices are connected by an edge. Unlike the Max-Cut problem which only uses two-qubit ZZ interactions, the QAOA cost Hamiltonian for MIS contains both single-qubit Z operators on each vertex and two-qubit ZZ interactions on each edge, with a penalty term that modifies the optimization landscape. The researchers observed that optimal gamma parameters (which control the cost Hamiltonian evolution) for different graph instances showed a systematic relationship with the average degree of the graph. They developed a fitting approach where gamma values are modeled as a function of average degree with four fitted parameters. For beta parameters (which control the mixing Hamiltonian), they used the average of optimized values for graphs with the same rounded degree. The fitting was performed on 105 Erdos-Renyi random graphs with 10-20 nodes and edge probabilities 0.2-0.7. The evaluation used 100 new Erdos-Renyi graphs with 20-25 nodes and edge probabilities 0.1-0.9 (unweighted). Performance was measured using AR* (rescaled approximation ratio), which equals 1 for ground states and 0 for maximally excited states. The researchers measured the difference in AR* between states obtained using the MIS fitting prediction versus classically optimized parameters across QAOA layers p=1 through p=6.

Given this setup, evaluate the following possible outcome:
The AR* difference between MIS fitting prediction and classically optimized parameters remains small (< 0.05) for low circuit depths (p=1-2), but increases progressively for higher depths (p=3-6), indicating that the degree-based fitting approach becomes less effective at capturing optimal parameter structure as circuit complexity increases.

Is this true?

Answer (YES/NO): NO